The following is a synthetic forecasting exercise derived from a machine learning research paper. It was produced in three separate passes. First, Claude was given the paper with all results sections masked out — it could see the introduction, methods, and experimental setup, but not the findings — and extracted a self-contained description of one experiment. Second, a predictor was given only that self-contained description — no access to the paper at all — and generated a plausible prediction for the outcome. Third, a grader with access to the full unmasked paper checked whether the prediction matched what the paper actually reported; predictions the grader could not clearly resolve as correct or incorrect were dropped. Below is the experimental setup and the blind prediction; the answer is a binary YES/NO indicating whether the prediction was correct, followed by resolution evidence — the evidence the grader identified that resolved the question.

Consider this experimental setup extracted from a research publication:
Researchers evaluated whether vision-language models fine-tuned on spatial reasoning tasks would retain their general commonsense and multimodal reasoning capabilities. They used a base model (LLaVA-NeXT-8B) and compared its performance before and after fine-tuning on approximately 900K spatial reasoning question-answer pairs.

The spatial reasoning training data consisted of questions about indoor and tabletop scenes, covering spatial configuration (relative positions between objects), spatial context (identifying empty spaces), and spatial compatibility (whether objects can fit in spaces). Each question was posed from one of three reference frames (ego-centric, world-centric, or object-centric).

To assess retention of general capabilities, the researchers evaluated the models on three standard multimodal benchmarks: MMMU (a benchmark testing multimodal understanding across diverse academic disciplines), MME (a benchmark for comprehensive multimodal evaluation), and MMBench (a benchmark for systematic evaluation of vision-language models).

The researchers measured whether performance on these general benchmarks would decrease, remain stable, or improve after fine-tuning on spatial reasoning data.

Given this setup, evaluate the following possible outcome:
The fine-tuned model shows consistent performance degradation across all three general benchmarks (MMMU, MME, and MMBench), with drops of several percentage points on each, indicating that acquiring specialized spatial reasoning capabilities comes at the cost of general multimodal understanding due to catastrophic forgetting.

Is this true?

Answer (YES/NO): NO